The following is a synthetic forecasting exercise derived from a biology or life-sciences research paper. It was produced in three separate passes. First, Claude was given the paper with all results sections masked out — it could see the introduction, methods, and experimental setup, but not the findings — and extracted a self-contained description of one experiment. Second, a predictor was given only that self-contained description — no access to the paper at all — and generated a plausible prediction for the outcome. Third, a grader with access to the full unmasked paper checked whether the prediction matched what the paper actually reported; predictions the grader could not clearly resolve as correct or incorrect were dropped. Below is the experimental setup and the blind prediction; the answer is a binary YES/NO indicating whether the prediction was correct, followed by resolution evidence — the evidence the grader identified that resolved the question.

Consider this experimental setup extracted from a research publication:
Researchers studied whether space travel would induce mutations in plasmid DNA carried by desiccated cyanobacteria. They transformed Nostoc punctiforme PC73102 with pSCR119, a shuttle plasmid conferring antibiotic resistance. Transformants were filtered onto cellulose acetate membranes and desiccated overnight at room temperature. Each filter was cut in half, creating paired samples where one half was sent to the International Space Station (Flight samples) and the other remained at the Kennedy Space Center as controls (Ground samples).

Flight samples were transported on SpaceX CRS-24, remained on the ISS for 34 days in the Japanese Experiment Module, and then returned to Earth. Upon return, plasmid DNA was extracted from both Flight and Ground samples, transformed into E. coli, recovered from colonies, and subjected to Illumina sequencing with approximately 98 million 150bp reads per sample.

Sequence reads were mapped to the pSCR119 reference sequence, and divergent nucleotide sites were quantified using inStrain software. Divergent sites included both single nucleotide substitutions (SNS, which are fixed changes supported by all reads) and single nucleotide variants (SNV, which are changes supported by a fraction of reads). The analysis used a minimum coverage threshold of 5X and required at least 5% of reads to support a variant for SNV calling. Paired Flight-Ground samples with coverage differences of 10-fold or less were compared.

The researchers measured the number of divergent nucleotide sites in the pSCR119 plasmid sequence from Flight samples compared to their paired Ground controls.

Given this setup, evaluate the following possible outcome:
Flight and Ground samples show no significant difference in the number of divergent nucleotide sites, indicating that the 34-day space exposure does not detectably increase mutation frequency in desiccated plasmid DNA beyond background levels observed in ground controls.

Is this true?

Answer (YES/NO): YES